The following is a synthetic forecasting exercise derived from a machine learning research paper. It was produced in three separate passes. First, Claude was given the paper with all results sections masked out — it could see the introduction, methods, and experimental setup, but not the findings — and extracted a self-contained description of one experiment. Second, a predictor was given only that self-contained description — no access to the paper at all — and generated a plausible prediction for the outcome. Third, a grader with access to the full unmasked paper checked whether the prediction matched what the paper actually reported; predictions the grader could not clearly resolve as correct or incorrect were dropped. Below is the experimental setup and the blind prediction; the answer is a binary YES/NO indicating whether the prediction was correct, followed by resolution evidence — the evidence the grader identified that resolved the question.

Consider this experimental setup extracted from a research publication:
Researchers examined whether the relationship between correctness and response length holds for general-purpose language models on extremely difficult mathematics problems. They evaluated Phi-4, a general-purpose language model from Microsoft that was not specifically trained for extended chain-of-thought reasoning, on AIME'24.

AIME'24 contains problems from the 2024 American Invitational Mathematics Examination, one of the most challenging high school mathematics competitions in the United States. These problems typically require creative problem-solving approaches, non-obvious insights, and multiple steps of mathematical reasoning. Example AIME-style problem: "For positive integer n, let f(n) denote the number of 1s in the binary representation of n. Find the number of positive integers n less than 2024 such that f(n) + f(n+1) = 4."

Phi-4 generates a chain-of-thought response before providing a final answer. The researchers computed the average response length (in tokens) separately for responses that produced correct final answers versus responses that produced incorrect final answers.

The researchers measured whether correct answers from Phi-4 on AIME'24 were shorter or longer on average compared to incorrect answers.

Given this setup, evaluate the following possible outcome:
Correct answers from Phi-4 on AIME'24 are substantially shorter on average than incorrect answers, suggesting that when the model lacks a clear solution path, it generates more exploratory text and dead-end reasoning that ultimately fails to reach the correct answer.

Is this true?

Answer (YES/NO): YES